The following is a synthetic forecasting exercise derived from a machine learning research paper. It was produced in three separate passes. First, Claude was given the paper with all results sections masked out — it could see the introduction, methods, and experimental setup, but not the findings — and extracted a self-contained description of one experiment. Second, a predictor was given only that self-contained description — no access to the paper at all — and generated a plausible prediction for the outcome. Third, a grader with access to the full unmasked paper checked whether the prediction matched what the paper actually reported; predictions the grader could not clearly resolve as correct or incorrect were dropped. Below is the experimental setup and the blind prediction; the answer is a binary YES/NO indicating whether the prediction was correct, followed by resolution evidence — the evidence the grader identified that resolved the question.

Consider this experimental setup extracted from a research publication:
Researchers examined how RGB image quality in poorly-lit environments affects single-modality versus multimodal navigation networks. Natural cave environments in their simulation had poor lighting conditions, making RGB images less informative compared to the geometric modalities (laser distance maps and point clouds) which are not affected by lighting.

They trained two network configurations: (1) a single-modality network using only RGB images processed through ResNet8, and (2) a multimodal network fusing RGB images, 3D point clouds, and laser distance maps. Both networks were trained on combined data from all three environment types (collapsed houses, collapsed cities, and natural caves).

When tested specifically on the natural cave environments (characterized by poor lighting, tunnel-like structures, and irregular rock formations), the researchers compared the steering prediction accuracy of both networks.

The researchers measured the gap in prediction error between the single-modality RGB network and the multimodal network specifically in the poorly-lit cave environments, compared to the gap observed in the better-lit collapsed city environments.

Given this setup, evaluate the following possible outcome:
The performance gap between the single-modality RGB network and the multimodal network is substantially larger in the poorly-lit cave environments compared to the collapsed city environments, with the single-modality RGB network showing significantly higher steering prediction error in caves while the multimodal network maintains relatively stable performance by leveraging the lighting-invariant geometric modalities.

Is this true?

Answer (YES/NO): NO